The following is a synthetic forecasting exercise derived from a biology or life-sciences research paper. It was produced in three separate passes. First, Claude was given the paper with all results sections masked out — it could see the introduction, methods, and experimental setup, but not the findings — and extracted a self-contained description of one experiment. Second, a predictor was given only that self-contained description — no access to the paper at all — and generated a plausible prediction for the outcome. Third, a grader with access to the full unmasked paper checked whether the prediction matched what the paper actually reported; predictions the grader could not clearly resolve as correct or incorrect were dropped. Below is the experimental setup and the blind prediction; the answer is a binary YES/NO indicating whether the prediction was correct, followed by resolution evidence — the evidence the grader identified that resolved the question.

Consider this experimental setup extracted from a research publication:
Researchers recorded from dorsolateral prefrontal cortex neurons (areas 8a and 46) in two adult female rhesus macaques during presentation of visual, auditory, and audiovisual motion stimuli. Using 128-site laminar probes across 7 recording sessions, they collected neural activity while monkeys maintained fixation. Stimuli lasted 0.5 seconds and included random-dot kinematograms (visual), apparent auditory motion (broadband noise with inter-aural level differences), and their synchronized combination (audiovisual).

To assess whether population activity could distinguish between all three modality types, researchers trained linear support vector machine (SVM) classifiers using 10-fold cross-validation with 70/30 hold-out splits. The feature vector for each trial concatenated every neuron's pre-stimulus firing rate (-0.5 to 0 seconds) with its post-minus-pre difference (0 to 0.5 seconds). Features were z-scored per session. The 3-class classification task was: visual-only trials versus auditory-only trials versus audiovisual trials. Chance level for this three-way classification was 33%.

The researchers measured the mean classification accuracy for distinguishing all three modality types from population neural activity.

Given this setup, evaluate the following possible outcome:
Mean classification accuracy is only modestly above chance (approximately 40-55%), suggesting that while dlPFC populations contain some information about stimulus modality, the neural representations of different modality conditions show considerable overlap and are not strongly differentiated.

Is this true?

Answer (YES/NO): YES